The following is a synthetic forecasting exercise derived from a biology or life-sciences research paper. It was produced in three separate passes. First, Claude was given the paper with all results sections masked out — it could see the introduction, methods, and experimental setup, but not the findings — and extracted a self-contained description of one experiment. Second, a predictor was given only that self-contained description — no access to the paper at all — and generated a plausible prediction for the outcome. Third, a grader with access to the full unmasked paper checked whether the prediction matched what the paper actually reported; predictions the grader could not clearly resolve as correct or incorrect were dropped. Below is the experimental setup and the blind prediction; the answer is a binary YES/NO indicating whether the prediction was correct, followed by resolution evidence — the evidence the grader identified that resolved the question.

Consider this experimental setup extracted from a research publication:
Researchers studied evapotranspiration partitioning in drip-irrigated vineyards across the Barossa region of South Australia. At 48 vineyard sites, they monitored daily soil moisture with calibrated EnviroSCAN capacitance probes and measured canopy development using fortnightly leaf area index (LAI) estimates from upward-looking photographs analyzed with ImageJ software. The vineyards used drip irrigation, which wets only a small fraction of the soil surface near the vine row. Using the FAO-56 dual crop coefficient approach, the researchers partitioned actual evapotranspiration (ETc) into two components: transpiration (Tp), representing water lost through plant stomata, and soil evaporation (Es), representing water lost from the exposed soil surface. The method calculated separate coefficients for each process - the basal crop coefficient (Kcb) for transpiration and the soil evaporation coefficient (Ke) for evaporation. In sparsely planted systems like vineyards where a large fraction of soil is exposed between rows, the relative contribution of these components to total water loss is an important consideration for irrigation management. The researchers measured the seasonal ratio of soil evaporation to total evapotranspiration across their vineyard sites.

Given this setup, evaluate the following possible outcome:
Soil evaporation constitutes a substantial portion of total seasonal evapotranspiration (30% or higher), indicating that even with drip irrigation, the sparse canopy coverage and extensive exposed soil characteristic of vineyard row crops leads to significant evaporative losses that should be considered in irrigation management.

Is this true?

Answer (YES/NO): YES